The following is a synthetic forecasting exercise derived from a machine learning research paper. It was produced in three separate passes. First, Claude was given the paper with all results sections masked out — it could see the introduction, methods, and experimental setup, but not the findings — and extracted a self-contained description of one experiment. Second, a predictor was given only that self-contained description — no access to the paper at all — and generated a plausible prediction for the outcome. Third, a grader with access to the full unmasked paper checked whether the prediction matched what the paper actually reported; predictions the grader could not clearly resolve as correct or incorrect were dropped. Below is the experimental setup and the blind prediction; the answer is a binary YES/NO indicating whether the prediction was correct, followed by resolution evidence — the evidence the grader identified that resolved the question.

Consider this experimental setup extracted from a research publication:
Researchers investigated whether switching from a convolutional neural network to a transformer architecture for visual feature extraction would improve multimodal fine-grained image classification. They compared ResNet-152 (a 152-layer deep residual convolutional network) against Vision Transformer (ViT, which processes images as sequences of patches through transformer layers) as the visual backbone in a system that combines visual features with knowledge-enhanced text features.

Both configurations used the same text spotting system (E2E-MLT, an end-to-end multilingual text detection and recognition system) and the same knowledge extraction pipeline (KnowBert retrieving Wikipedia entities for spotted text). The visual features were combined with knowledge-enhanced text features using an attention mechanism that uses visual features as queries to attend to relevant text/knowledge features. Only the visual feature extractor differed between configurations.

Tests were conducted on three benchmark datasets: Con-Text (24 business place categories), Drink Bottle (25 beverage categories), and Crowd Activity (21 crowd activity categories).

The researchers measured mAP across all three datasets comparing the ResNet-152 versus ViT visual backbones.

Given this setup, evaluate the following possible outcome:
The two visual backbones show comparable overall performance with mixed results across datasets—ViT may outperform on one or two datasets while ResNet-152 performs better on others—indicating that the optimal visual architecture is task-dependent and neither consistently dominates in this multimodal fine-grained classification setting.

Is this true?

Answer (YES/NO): NO